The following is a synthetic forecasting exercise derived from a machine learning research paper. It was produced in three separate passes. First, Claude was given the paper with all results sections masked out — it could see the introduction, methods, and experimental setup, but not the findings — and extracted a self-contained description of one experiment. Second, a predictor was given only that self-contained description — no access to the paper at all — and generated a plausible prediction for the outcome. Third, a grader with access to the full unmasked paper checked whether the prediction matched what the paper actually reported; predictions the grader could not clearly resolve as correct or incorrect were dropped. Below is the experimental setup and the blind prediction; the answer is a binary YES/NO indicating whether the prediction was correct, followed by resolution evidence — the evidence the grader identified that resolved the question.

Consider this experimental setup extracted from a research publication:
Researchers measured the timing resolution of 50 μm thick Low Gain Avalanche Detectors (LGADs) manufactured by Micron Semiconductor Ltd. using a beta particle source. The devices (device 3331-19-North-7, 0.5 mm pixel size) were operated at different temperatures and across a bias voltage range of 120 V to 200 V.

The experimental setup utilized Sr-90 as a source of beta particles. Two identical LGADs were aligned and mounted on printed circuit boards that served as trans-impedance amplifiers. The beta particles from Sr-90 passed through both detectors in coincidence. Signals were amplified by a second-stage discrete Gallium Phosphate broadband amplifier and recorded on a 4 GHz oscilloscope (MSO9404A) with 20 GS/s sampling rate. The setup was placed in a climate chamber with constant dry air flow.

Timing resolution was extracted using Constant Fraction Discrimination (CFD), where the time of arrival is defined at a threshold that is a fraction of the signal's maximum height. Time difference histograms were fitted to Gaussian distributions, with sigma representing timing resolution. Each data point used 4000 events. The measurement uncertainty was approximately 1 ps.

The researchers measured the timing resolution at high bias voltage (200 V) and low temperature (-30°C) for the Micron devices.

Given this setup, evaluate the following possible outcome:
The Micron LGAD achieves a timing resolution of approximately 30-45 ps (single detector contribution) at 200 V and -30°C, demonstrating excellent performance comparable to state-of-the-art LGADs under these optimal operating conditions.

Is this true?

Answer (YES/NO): NO